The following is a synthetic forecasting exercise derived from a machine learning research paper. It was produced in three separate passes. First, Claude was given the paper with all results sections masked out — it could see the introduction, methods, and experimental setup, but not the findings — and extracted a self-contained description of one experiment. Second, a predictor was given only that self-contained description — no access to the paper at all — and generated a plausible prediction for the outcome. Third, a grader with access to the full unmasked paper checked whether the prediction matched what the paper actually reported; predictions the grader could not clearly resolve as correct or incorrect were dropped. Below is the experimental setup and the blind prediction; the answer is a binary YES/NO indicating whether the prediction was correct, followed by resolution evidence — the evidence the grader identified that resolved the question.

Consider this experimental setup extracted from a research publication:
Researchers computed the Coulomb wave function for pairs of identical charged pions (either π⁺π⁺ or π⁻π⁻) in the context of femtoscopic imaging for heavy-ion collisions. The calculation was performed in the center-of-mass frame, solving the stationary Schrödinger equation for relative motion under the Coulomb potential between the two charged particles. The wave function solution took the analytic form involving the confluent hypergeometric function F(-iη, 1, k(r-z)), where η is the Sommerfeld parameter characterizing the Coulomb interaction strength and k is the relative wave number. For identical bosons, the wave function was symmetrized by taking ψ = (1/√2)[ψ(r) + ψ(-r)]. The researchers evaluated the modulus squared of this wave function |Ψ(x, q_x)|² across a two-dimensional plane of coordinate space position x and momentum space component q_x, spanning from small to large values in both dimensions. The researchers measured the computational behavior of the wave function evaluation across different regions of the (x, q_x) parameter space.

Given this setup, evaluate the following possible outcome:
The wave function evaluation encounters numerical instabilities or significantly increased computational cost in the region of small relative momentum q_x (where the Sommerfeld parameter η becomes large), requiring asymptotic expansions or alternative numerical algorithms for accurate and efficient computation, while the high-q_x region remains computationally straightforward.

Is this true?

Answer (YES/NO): NO